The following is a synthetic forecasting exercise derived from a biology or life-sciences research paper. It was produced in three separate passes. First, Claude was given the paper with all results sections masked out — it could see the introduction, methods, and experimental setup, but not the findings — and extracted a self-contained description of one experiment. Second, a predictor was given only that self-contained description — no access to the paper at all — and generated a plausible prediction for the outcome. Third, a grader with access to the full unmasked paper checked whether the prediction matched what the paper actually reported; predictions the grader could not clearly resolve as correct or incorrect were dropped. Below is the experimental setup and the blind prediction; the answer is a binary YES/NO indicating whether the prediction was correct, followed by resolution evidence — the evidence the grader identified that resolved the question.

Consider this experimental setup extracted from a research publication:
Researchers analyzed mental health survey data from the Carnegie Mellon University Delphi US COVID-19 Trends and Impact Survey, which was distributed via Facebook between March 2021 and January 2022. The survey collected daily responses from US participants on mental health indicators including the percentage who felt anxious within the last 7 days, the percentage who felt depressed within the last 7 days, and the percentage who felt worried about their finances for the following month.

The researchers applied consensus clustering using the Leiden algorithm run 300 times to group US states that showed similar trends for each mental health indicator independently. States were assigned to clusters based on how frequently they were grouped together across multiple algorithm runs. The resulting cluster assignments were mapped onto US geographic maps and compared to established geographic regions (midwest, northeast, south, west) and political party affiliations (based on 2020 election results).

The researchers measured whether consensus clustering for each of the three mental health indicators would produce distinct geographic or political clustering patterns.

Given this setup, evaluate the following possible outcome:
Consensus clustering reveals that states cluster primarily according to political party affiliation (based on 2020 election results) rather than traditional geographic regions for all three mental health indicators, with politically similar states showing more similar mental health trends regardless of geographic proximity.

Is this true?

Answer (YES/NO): NO